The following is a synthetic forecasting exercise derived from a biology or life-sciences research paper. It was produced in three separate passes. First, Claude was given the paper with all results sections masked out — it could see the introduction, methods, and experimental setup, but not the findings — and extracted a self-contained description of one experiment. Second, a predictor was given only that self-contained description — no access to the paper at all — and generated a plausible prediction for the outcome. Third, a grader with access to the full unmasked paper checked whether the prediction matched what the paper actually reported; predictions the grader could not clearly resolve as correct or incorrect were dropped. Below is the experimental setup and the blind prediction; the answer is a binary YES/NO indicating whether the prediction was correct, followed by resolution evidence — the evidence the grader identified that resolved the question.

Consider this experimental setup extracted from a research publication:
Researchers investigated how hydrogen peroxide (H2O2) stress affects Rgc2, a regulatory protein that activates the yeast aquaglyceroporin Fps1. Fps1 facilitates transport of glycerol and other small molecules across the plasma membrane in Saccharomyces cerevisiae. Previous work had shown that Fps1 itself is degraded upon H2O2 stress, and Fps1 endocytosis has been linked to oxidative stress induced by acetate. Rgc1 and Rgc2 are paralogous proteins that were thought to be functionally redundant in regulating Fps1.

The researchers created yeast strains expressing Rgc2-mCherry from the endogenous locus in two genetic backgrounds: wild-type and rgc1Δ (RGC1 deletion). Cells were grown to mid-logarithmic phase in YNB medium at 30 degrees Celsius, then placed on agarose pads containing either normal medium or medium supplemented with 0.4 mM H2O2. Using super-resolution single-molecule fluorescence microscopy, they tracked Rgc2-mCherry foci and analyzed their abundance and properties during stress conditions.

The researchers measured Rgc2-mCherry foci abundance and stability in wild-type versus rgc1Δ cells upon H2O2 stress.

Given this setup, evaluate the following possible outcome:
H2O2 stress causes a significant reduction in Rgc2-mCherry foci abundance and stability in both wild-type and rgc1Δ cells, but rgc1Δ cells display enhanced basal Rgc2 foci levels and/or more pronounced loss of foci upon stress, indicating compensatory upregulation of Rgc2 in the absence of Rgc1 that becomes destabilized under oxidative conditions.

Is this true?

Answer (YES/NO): NO